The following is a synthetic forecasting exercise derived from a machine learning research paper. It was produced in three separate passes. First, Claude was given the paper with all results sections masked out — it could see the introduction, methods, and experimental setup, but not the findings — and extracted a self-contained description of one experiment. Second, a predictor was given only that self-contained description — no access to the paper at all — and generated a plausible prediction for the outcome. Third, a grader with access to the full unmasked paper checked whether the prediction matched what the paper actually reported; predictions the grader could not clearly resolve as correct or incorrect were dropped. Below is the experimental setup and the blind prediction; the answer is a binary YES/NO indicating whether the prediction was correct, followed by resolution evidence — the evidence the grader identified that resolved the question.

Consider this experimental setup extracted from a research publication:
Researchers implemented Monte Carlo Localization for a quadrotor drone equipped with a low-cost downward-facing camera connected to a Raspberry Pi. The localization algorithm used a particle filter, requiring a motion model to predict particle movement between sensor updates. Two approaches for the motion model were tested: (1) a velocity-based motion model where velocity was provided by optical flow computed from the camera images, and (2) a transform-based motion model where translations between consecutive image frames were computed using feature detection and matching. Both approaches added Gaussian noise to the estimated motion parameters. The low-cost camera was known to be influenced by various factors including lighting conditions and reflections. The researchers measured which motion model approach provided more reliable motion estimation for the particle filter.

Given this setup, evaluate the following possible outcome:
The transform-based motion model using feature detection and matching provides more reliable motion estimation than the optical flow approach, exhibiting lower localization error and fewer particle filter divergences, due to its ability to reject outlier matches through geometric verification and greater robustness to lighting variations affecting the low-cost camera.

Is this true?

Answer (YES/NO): NO